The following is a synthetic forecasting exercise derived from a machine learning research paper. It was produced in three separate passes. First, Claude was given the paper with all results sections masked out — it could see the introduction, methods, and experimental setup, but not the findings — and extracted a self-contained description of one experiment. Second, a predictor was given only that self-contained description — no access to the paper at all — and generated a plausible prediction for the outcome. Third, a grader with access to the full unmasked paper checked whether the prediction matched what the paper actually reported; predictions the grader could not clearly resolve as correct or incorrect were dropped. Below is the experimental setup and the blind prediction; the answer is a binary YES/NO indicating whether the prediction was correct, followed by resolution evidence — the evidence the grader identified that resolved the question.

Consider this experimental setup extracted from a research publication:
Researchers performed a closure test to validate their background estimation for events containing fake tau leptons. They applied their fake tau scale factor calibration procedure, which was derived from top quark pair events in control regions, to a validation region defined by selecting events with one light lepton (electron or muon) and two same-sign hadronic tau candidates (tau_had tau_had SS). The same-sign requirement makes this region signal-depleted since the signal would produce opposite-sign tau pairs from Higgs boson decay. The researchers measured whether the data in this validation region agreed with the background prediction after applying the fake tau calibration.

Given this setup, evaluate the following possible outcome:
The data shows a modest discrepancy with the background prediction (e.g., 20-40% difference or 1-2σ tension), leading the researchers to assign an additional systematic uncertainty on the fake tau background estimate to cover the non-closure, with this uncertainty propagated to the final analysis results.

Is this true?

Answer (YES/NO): NO